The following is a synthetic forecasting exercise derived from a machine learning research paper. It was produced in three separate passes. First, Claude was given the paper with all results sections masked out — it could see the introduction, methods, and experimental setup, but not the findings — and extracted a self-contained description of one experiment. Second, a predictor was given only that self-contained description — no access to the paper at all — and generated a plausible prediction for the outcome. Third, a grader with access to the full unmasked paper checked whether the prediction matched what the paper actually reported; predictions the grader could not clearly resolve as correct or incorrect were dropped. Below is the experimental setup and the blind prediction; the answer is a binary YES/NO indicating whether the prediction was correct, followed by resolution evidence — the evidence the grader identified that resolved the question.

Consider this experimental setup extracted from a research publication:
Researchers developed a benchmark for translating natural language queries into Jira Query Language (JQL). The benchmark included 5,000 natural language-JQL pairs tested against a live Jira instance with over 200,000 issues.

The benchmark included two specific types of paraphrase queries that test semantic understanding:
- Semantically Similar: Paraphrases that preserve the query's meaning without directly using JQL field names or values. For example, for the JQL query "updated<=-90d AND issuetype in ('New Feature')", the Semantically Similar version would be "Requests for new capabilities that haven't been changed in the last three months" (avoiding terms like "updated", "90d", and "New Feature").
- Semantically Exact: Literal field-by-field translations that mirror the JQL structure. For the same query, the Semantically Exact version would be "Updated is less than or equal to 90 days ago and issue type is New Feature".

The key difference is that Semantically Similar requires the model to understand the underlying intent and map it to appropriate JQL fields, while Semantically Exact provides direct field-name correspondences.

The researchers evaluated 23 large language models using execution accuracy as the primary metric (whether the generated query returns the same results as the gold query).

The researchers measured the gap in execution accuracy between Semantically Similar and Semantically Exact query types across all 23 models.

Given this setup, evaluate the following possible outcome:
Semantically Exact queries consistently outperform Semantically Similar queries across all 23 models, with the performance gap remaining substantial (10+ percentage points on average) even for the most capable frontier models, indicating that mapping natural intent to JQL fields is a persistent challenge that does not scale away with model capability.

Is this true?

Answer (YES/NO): YES